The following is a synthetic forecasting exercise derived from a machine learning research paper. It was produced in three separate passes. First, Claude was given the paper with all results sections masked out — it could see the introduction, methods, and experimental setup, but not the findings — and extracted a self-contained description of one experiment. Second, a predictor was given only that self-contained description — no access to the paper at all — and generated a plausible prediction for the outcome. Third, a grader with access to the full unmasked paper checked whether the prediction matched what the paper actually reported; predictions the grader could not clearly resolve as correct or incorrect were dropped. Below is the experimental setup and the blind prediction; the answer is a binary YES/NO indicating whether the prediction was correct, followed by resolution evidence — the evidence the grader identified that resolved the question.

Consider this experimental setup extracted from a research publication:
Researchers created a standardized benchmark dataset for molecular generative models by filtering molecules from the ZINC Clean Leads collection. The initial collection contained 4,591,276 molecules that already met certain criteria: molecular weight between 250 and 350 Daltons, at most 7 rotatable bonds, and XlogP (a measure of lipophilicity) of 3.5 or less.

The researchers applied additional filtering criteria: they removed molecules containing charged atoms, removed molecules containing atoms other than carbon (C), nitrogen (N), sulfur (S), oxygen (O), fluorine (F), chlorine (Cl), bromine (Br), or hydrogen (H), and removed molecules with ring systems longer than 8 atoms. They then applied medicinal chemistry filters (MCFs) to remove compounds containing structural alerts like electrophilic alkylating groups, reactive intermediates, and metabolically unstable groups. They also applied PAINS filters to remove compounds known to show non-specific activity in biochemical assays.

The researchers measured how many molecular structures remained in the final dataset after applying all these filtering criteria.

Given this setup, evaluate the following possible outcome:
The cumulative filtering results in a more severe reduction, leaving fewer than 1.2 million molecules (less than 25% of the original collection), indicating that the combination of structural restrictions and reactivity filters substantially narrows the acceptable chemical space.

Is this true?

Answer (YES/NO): NO